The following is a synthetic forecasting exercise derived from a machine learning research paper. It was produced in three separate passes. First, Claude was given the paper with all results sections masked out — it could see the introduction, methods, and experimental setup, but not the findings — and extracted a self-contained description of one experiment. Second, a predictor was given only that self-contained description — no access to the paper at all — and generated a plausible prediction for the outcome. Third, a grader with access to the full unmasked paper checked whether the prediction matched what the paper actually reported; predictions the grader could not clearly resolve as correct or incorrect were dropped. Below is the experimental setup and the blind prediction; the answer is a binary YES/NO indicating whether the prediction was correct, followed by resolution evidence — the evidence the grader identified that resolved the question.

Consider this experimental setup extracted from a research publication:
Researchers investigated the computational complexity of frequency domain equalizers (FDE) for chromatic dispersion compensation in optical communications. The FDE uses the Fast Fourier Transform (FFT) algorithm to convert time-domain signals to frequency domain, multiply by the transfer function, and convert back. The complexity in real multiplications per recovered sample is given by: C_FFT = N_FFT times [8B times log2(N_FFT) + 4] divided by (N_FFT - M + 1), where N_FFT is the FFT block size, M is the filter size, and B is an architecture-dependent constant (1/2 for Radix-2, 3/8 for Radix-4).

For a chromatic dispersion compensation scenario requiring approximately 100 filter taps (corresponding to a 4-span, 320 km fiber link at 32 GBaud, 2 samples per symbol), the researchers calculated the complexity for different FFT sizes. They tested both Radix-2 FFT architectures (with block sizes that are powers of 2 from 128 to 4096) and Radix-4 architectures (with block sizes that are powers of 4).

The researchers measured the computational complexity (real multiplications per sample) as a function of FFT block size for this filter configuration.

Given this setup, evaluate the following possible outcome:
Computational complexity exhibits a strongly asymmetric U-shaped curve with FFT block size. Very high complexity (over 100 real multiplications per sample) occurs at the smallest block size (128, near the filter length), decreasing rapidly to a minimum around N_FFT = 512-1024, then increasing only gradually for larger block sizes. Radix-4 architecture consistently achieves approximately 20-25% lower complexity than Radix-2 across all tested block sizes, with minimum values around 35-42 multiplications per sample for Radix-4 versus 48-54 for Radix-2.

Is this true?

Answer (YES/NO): YES